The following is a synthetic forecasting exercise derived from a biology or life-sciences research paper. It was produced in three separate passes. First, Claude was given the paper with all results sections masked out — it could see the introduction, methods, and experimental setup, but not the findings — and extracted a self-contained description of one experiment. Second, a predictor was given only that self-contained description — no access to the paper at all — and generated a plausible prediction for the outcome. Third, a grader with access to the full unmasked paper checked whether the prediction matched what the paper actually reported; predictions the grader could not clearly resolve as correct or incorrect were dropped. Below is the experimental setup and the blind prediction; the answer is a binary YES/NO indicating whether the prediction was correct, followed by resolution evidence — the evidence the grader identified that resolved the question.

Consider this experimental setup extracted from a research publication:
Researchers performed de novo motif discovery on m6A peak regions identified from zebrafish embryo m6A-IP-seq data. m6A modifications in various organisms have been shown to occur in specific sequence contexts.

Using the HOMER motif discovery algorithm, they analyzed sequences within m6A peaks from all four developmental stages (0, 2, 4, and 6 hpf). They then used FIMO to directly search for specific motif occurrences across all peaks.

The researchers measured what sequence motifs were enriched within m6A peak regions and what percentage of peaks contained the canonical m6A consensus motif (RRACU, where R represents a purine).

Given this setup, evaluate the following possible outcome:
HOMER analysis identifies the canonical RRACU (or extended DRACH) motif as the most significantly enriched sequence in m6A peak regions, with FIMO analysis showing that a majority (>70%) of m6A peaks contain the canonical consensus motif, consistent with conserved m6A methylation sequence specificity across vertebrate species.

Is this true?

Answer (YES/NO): YES